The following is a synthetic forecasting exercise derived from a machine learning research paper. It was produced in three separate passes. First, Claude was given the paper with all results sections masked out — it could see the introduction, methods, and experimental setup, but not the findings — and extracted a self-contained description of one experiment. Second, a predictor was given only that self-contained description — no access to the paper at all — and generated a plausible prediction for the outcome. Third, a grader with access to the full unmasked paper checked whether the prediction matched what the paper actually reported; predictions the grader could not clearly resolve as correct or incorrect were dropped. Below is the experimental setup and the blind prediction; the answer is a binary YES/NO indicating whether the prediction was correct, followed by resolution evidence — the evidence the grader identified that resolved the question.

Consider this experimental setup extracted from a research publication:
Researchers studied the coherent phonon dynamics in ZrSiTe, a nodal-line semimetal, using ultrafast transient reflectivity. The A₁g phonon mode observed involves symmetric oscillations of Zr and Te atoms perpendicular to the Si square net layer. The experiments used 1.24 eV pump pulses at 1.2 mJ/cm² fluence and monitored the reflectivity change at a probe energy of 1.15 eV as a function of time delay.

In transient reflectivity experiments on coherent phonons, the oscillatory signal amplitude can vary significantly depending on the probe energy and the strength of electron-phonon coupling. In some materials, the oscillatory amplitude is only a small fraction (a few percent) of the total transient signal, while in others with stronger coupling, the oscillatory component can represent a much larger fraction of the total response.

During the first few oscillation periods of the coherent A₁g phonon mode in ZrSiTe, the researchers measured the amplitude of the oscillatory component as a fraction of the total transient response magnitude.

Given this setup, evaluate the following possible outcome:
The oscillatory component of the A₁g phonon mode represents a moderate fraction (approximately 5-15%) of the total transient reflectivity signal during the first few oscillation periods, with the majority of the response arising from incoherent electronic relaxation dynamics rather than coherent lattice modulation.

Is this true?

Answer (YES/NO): NO